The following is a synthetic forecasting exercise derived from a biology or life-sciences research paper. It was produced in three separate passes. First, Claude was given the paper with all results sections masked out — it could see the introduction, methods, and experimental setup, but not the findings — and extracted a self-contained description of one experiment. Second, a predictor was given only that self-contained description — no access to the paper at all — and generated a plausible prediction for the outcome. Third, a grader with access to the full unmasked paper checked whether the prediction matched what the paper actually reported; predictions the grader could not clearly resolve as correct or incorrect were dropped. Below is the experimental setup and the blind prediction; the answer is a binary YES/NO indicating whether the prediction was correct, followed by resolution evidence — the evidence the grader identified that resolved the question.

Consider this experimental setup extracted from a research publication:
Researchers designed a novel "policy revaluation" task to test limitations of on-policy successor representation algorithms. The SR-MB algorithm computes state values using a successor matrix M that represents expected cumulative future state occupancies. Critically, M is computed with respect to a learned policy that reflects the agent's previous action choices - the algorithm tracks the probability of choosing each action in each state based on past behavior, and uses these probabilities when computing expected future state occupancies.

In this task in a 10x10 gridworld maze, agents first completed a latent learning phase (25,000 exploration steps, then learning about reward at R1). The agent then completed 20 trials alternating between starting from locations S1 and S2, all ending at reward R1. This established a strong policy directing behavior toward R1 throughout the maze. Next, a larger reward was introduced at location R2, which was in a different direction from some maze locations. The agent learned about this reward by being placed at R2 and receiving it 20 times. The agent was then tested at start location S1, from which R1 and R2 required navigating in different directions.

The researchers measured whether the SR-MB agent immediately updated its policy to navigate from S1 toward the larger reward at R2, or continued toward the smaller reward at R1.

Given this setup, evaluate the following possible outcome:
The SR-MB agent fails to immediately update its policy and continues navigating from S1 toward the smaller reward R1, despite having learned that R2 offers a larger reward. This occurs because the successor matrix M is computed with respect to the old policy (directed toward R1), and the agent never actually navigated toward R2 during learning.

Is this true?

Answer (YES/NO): YES